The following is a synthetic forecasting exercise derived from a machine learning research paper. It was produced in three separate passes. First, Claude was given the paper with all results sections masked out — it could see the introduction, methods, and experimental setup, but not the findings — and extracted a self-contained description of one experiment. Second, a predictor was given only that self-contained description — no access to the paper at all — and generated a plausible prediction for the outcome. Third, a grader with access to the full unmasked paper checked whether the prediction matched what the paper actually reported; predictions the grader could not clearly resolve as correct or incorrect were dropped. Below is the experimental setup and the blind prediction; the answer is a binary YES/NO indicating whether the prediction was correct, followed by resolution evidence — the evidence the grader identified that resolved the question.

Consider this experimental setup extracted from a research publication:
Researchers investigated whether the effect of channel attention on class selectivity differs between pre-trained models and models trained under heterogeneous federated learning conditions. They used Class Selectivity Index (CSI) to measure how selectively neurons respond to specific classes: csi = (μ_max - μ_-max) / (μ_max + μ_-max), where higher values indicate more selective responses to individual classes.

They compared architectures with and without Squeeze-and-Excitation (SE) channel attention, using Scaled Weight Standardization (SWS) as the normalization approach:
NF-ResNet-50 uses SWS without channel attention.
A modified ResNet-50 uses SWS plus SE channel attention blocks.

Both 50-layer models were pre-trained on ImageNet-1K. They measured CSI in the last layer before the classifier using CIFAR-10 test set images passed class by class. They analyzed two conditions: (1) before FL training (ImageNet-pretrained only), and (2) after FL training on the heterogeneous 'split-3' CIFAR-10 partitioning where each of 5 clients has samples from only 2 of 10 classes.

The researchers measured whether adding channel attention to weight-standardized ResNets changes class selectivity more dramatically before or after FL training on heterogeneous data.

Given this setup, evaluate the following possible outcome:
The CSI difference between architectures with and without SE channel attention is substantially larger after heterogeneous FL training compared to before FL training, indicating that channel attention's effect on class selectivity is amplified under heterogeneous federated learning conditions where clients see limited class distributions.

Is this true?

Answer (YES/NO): YES